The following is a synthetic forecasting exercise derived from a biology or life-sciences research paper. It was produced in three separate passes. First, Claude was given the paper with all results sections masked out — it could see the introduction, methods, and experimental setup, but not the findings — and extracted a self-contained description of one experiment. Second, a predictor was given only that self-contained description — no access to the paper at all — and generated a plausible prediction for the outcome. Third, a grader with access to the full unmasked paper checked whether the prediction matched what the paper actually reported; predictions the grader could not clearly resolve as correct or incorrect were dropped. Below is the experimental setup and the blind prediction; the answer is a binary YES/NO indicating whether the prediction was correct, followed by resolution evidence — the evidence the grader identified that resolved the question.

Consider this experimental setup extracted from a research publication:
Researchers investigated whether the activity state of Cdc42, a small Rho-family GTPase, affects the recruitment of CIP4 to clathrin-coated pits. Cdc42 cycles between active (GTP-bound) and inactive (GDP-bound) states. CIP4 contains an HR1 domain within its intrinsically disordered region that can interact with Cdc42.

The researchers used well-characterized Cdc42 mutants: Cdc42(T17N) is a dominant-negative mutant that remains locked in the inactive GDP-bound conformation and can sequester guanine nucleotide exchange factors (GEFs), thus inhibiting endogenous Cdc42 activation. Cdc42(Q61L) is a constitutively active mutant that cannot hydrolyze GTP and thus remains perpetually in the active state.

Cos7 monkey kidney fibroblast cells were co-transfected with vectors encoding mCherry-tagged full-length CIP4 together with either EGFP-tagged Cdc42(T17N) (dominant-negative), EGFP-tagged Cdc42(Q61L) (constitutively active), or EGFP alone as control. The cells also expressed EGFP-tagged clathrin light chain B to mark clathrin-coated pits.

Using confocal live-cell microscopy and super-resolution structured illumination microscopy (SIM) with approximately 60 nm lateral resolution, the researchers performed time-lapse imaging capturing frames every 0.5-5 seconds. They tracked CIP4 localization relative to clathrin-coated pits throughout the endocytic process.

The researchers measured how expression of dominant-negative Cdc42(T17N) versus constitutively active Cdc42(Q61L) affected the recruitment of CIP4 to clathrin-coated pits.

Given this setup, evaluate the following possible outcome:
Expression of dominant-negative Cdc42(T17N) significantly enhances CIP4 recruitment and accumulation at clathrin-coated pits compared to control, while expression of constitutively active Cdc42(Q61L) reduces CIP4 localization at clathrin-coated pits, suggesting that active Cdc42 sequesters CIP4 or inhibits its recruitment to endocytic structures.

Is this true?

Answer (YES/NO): NO